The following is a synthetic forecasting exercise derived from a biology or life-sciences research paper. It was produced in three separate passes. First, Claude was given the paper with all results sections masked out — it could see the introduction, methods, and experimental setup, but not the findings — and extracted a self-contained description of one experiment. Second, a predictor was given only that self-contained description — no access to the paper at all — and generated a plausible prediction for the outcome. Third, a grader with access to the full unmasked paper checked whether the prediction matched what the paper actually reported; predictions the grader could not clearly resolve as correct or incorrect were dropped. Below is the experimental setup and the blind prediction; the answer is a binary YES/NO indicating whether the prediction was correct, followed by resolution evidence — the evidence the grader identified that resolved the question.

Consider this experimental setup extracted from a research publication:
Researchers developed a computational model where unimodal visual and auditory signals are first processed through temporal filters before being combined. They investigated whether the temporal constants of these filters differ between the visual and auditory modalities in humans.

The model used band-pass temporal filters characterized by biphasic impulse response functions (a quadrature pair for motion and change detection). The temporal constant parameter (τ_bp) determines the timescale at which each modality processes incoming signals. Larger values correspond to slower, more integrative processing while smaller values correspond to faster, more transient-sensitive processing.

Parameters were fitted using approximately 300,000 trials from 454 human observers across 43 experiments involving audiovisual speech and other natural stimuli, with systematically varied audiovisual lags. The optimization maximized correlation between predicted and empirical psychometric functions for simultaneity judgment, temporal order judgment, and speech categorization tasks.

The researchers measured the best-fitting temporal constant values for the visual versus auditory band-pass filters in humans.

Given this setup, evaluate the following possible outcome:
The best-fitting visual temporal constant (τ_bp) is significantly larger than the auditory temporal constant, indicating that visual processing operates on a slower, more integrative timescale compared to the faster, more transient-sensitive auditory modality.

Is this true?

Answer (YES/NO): YES